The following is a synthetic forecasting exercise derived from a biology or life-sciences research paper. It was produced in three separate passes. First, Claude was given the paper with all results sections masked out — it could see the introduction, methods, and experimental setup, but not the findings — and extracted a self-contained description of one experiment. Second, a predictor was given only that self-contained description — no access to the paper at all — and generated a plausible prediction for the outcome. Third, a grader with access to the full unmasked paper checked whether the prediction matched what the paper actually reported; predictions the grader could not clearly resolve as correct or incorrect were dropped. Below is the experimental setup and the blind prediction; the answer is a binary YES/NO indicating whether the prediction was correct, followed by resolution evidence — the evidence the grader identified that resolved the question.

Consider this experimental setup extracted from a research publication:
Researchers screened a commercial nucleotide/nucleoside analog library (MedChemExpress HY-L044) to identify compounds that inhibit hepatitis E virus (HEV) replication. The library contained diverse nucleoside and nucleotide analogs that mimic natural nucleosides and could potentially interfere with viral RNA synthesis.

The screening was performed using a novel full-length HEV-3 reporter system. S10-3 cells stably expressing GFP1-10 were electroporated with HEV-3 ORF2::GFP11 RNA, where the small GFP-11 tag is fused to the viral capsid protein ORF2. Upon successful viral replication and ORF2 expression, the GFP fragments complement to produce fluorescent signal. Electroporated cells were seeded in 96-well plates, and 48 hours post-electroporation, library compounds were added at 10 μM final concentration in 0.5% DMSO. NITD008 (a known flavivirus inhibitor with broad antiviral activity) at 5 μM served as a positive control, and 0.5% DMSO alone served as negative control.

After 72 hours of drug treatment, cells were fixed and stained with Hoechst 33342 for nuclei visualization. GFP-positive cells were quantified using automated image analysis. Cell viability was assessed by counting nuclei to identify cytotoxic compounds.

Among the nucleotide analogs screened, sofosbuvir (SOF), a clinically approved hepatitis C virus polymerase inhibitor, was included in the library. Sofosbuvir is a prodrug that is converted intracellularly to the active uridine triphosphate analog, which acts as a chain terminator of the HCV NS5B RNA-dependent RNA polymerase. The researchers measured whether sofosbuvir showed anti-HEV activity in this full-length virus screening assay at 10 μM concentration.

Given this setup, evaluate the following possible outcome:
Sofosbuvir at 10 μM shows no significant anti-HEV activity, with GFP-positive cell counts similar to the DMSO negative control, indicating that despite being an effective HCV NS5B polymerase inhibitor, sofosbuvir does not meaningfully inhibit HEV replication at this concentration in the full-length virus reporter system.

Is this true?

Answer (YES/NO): NO